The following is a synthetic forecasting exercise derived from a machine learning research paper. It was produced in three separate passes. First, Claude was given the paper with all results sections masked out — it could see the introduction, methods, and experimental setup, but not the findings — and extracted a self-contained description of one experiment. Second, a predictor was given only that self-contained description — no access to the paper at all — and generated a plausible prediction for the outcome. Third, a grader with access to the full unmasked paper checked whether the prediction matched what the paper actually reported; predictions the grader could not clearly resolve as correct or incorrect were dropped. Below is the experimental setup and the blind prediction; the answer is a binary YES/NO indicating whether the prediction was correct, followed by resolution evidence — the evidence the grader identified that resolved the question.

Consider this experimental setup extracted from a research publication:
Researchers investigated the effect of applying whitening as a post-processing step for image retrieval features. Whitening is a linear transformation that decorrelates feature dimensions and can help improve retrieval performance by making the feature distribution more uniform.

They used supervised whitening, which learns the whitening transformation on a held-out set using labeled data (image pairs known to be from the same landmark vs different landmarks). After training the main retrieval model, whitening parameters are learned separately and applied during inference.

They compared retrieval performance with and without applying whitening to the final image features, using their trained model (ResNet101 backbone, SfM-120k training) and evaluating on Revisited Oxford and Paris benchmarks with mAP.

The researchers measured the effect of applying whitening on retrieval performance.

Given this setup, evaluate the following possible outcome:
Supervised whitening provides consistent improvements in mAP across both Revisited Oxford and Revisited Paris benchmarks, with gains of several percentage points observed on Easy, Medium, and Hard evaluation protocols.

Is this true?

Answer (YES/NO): NO